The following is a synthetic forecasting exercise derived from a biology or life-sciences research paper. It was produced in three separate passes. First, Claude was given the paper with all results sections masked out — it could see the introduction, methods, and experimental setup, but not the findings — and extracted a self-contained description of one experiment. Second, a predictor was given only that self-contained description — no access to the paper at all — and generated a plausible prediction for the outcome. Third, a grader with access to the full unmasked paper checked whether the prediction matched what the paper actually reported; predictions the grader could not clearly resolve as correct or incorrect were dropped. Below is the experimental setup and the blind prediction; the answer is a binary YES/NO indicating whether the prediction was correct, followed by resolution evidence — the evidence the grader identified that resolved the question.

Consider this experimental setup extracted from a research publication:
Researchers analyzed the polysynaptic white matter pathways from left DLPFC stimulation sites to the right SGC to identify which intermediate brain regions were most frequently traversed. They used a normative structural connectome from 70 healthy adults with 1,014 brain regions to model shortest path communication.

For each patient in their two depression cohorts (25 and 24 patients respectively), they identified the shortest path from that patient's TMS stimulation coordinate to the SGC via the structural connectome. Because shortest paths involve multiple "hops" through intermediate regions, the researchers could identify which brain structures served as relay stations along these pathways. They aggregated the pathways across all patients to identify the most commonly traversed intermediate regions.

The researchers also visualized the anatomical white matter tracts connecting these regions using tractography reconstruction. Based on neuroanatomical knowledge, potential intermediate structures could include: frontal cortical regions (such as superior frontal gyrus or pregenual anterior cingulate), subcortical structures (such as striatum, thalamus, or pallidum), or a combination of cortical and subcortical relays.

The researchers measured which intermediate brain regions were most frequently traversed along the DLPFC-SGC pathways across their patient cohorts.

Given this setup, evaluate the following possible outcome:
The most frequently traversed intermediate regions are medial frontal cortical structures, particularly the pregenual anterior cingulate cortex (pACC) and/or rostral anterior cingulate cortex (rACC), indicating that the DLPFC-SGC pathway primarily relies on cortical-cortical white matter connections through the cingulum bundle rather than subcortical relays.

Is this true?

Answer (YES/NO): NO